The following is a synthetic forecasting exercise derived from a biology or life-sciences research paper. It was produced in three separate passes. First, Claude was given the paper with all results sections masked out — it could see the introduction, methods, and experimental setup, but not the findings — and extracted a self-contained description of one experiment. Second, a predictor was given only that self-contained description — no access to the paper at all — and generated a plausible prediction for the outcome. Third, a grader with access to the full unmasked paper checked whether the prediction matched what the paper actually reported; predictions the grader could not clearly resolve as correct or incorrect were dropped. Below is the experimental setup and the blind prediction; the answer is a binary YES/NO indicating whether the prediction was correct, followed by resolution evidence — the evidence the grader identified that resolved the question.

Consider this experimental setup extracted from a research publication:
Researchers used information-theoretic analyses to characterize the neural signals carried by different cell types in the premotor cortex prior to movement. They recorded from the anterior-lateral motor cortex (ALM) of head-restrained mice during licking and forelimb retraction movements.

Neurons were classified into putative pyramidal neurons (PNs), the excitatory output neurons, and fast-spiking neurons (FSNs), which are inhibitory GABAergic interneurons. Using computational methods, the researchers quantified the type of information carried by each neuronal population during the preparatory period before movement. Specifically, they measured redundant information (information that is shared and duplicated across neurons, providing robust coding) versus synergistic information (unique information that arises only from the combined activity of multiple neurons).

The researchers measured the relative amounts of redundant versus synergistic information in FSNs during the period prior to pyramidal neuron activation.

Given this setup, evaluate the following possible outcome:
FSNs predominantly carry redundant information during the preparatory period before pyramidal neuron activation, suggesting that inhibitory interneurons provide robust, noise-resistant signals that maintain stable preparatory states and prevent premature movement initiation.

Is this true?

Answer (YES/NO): NO